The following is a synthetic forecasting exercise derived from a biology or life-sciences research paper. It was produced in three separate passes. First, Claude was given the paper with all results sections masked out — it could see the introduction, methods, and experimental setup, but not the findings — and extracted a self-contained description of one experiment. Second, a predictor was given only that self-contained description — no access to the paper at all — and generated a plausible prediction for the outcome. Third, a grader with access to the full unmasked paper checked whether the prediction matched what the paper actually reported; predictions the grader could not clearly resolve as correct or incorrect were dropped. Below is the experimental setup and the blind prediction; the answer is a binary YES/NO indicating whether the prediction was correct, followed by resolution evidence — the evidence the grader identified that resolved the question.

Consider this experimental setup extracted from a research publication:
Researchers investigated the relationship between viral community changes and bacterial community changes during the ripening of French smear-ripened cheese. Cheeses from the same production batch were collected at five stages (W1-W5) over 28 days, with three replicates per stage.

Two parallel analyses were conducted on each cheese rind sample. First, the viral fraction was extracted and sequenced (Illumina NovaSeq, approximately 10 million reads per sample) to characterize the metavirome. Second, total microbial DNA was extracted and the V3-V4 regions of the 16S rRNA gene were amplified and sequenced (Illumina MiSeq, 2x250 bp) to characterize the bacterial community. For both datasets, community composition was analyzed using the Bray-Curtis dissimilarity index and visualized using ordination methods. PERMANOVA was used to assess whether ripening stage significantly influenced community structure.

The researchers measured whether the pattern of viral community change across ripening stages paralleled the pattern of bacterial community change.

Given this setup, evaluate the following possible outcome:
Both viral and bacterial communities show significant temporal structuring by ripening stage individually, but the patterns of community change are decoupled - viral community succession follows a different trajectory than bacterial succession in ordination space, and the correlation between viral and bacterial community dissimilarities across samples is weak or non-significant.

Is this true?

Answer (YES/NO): NO